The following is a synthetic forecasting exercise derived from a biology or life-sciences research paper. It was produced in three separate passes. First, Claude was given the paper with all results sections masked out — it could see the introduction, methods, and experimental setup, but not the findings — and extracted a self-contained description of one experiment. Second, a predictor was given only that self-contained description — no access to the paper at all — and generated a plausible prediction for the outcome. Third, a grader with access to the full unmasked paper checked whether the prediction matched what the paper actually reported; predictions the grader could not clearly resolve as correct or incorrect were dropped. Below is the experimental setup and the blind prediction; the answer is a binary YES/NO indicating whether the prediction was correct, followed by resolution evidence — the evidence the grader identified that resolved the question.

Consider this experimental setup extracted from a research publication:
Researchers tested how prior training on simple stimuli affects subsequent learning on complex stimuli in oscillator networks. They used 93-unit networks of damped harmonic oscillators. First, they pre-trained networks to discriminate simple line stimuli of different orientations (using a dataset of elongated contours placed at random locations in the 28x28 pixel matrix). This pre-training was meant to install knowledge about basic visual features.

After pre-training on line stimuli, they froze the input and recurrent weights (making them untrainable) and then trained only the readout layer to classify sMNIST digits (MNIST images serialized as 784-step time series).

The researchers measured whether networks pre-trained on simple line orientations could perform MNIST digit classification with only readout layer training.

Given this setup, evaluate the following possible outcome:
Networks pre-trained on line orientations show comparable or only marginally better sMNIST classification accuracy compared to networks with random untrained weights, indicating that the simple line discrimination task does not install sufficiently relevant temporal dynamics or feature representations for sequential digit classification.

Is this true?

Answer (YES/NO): NO